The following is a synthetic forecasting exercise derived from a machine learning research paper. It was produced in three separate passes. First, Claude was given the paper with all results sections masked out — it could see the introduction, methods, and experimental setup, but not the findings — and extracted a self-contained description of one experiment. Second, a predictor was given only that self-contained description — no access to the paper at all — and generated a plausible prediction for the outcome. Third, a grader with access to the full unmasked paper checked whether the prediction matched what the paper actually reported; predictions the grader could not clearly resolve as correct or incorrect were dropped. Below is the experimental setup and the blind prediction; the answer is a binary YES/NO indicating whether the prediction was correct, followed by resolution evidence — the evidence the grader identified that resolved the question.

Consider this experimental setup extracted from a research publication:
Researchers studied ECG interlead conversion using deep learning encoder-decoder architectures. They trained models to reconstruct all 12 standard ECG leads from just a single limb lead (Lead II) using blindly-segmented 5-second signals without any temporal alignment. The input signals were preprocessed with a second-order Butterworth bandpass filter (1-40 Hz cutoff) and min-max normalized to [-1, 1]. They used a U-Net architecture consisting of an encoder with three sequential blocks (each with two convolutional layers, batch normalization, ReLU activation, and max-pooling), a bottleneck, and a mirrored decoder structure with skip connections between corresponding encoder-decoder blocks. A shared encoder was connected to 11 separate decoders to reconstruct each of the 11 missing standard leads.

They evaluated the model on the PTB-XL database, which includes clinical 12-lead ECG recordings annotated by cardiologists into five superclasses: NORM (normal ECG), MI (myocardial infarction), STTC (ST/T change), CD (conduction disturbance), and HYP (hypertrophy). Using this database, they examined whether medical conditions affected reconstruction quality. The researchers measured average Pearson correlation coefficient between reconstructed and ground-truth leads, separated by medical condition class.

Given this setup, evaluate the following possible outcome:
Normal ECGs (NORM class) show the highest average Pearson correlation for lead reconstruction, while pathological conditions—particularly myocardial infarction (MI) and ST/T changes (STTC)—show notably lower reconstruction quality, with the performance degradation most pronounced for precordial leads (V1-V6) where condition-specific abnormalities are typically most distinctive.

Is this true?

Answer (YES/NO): NO